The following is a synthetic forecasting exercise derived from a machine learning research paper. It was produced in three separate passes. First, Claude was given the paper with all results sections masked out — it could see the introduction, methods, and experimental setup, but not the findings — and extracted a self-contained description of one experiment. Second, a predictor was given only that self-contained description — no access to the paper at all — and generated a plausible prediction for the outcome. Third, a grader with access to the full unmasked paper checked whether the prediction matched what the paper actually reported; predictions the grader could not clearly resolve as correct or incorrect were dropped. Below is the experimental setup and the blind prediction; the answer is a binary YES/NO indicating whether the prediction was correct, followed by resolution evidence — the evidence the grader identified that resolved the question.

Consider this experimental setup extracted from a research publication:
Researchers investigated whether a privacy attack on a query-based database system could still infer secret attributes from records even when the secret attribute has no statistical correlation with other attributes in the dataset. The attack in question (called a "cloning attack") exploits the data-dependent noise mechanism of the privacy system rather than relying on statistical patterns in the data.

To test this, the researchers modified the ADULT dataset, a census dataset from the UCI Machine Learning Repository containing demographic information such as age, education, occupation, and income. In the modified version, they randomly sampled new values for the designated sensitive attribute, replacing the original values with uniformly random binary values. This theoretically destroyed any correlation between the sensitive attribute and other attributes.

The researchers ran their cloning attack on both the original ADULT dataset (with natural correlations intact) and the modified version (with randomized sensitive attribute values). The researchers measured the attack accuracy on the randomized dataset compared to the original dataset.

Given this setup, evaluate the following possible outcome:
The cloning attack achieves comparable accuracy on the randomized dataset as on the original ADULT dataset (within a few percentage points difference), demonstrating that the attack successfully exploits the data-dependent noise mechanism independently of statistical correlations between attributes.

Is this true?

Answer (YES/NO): YES